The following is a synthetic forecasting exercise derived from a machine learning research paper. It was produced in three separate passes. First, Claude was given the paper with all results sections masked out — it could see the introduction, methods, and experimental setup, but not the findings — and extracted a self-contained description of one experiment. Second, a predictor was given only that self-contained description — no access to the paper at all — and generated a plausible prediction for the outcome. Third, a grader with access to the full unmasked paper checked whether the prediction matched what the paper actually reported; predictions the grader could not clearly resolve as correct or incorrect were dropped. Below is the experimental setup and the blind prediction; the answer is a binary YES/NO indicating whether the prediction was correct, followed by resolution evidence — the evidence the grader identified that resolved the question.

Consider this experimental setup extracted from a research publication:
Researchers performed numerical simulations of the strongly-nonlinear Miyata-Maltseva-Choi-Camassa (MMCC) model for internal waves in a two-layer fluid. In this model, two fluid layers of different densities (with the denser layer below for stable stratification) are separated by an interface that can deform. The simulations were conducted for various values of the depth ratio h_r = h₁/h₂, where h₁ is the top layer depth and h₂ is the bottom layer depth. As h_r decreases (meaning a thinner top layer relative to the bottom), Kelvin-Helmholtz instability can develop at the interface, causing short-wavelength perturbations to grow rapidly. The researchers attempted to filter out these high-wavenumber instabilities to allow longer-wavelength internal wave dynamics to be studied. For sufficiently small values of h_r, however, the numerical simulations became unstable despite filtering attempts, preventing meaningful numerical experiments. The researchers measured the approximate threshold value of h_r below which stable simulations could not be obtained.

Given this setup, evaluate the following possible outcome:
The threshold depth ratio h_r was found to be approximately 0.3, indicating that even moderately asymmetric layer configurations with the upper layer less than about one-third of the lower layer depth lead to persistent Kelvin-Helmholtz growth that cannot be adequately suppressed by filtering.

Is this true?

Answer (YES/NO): NO